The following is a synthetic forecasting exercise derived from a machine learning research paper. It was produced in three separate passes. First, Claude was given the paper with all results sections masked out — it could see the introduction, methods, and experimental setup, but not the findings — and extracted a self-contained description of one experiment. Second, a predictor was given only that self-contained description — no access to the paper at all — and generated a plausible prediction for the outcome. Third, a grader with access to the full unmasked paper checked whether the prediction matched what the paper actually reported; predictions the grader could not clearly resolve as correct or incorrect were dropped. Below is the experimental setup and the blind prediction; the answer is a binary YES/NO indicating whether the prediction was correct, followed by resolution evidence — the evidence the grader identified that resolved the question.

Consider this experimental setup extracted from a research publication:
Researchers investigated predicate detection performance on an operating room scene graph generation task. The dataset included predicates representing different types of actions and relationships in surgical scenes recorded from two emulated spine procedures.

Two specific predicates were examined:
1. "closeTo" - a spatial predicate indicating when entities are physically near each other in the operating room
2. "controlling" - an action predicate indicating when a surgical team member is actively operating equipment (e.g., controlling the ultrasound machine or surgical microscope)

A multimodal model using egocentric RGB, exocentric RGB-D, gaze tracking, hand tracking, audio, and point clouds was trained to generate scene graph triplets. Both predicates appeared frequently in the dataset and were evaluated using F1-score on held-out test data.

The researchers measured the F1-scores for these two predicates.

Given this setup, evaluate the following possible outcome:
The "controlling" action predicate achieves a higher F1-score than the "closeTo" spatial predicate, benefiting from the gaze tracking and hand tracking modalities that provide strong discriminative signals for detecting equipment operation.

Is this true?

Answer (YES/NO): NO